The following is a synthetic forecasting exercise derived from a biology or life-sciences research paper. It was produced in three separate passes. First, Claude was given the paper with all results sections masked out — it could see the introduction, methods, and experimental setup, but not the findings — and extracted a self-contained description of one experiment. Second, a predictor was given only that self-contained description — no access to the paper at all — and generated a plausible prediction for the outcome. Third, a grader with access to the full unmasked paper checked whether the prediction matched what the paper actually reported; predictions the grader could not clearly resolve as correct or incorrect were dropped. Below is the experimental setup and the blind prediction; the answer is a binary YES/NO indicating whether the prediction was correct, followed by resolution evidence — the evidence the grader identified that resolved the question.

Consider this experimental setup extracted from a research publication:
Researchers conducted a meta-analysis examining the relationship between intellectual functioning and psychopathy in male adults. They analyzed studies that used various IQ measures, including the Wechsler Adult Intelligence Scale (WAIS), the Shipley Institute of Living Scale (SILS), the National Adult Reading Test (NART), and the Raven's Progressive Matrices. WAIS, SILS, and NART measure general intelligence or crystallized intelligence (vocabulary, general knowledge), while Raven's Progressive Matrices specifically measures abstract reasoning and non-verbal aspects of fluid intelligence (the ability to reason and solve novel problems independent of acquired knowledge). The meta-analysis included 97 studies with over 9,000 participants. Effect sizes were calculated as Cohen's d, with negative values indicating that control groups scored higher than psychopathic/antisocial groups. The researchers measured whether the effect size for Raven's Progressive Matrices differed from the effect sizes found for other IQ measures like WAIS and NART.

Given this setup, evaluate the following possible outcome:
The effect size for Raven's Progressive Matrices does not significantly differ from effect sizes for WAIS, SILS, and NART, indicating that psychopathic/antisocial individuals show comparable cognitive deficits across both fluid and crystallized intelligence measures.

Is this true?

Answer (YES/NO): NO